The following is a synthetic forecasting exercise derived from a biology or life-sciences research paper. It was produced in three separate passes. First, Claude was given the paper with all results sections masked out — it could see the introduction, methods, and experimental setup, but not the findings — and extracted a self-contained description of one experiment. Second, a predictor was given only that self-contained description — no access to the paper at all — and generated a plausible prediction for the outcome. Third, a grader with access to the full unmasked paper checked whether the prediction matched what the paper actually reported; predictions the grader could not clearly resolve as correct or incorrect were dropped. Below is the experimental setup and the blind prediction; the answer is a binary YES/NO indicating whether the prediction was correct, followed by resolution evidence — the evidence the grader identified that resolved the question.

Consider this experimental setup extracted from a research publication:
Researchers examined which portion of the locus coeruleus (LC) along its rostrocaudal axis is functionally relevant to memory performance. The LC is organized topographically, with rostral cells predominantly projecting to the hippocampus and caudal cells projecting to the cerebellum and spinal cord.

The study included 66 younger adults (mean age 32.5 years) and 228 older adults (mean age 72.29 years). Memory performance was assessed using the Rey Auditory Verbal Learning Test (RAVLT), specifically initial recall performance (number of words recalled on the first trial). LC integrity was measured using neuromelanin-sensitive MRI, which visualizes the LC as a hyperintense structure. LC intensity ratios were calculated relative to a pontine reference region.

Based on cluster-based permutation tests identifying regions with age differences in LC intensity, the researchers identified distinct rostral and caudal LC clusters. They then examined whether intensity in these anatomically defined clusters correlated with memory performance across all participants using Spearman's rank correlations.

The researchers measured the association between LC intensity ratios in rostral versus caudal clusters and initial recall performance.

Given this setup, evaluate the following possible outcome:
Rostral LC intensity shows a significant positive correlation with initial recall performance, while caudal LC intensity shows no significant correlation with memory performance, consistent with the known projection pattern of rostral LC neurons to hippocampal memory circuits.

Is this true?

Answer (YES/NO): YES